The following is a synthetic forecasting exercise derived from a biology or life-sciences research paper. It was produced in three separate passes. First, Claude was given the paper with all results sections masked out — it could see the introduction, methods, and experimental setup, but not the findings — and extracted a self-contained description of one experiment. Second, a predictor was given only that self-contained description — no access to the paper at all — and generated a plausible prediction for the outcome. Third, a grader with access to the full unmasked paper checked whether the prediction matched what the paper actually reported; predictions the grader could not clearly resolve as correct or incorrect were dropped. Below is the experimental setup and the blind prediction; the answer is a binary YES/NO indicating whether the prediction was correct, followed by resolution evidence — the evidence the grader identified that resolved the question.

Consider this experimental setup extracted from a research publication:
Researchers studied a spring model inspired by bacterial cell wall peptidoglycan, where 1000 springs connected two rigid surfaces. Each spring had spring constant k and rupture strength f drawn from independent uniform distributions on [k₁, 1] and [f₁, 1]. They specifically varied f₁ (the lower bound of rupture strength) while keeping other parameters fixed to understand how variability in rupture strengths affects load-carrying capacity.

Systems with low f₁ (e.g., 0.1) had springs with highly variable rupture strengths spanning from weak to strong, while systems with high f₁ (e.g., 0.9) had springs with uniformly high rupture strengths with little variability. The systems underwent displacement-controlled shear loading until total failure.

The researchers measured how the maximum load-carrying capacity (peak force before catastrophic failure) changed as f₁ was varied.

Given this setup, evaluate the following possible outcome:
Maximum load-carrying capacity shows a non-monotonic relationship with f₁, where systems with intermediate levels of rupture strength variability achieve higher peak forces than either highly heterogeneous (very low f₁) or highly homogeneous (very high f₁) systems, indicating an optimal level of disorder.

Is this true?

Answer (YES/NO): NO